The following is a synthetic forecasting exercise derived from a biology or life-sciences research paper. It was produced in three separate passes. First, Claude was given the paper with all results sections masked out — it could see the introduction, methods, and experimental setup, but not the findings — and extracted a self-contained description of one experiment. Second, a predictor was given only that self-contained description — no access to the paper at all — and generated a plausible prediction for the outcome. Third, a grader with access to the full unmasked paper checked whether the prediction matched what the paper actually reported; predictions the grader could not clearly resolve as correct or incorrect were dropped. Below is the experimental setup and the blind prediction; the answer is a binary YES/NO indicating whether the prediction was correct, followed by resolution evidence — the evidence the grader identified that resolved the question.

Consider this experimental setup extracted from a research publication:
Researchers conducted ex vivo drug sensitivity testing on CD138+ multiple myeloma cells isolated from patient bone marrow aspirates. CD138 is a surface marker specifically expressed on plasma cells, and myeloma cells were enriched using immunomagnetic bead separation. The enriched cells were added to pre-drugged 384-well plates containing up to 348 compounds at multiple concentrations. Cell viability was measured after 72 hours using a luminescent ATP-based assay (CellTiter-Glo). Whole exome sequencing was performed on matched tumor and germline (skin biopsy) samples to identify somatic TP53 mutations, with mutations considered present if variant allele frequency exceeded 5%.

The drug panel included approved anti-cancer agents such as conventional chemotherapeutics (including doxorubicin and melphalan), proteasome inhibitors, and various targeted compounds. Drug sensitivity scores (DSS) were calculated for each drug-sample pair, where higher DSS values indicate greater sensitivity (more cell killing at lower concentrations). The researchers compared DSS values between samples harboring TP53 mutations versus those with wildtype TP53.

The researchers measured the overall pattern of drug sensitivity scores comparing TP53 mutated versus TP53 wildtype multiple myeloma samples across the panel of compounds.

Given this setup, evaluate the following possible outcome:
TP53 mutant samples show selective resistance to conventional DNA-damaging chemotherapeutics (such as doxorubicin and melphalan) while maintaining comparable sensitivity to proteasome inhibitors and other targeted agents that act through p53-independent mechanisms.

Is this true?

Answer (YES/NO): NO